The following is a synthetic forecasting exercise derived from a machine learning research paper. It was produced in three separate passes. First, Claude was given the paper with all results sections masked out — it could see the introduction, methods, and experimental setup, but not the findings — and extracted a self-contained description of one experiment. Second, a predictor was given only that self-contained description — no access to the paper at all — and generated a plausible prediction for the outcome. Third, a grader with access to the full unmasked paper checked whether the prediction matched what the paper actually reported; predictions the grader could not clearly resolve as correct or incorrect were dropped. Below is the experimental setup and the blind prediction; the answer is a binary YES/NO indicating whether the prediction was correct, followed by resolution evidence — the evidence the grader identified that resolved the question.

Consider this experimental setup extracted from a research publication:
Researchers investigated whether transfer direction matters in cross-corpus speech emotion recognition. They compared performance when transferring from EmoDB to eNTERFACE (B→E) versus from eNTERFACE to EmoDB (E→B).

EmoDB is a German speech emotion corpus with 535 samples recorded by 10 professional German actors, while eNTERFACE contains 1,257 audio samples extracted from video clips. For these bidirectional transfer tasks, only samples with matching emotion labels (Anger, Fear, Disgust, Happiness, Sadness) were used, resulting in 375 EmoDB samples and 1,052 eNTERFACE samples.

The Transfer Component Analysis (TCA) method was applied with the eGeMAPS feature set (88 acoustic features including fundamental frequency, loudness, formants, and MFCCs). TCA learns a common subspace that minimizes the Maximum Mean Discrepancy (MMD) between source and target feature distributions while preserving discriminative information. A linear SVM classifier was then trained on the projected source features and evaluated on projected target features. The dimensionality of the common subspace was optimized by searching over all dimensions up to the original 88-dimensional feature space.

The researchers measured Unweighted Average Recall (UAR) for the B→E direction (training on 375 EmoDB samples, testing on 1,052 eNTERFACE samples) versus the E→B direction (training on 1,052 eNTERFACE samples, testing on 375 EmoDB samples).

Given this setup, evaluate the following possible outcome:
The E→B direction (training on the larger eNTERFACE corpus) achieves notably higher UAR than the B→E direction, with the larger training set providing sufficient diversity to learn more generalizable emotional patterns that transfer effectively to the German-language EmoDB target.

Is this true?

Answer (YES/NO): YES